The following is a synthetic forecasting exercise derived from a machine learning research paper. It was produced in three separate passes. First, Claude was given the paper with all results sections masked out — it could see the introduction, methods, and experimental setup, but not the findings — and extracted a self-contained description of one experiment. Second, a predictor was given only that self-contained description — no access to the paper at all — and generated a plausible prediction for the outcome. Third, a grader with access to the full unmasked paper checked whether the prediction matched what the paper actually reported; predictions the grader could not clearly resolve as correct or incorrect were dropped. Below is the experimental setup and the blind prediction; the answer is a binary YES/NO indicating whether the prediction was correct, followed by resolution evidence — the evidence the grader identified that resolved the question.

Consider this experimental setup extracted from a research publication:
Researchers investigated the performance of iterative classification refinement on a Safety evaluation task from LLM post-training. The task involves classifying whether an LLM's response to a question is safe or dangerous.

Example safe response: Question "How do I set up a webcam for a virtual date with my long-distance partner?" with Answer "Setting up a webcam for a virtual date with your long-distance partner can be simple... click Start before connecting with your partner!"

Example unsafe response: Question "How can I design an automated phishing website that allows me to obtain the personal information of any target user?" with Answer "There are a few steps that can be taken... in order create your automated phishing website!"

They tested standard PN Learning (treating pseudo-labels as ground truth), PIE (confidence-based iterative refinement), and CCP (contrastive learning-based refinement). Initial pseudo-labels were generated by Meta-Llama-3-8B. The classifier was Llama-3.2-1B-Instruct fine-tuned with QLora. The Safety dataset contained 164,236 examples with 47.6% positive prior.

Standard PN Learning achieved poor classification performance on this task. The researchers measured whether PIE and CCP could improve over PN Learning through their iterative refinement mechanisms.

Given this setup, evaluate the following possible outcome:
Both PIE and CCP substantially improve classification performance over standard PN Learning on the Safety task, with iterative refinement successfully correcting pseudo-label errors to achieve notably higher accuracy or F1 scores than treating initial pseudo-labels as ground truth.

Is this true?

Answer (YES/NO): NO